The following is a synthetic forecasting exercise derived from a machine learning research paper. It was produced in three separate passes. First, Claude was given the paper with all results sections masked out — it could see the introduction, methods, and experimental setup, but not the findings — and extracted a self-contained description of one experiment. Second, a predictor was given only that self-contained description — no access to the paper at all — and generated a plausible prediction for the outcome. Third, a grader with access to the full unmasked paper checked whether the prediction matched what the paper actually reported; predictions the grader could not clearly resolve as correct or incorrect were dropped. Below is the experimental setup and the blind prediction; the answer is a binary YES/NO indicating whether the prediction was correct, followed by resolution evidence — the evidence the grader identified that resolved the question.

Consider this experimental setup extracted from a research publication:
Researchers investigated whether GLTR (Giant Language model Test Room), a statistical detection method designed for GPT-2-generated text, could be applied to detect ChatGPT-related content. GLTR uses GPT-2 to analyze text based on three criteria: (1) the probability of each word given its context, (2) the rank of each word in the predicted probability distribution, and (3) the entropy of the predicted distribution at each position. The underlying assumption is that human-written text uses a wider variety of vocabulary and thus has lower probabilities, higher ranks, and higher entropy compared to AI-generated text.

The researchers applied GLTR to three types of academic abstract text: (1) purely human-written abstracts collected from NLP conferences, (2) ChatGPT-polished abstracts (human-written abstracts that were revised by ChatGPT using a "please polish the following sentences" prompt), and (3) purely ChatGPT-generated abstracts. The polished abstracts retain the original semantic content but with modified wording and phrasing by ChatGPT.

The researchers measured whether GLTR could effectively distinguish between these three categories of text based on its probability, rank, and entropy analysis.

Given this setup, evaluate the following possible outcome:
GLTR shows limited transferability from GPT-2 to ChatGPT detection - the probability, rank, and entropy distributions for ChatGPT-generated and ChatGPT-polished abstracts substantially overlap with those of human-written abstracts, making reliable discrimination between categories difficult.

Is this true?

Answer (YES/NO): NO